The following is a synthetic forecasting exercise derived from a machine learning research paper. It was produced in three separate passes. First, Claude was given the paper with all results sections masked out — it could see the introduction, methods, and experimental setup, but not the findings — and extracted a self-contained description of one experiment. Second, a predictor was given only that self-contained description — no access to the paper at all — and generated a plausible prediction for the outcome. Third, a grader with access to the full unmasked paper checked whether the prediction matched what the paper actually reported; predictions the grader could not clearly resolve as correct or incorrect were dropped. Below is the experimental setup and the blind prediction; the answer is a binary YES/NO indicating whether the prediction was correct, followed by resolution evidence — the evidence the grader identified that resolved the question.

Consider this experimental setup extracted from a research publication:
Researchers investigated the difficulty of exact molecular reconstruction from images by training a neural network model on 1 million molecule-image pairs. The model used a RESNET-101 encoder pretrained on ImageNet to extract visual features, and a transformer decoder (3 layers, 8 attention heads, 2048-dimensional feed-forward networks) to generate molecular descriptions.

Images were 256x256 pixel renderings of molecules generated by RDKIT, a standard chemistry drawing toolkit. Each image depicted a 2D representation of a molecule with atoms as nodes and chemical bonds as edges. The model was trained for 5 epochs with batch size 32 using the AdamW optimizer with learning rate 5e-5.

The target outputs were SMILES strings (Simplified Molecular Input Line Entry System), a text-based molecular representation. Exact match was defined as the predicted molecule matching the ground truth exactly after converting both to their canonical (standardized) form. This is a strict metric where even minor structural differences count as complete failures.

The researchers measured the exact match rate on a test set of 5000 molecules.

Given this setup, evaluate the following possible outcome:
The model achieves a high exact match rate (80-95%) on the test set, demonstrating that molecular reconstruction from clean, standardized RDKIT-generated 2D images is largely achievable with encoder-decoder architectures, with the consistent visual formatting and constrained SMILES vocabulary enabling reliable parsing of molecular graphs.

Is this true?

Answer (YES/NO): NO